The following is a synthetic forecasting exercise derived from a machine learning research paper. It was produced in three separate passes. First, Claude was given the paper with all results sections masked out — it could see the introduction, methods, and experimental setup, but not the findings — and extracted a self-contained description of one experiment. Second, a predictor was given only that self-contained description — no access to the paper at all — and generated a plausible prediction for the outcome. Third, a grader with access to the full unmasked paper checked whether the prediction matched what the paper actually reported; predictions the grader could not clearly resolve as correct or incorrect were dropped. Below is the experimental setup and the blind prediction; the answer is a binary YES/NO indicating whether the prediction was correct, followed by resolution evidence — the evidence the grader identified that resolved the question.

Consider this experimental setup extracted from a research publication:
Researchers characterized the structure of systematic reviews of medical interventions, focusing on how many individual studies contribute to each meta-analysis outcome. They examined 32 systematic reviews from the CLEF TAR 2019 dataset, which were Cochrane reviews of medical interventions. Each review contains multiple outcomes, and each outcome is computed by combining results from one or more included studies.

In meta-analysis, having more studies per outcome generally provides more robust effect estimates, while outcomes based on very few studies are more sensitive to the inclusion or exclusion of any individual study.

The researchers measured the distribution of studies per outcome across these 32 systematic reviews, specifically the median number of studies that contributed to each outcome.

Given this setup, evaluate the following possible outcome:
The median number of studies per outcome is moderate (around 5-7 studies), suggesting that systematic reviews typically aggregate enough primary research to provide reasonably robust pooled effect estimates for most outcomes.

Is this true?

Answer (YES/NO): NO